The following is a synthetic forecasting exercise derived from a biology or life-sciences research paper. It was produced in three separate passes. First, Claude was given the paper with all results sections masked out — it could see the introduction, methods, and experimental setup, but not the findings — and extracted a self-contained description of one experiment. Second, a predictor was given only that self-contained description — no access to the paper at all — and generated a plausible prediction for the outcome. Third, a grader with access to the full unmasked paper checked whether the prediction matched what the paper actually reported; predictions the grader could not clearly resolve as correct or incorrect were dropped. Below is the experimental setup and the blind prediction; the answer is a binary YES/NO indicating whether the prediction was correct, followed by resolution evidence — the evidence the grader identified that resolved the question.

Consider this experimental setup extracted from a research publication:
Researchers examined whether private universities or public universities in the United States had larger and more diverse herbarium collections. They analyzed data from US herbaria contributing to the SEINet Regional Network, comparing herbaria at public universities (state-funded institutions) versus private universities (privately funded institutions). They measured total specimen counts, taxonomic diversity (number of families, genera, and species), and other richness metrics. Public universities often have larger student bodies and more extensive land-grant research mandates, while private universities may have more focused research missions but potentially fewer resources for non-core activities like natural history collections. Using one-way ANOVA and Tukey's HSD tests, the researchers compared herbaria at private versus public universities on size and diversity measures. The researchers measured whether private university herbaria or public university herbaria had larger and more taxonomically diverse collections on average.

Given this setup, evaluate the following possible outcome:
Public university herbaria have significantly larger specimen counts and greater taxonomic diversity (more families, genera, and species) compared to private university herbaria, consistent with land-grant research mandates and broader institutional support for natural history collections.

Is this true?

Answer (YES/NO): NO